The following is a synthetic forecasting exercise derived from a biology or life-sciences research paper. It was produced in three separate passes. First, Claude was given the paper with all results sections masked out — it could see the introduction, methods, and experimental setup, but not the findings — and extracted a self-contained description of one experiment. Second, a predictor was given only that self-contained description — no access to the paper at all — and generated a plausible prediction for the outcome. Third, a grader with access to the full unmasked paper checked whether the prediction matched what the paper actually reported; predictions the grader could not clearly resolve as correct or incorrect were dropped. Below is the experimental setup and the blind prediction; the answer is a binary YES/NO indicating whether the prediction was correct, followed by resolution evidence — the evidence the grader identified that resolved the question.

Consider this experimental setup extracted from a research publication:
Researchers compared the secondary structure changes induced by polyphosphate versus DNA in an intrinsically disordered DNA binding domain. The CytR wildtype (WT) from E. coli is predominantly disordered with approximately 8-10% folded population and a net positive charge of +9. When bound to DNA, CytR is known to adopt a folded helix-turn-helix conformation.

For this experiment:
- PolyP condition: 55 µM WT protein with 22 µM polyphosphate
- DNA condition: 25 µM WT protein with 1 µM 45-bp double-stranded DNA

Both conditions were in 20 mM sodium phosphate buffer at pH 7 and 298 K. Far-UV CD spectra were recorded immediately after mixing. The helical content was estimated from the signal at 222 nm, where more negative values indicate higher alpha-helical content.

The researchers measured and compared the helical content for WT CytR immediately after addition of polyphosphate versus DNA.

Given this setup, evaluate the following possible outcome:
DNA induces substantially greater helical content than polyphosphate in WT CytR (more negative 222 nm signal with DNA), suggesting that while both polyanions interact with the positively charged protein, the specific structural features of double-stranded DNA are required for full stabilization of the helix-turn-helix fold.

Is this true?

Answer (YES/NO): NO